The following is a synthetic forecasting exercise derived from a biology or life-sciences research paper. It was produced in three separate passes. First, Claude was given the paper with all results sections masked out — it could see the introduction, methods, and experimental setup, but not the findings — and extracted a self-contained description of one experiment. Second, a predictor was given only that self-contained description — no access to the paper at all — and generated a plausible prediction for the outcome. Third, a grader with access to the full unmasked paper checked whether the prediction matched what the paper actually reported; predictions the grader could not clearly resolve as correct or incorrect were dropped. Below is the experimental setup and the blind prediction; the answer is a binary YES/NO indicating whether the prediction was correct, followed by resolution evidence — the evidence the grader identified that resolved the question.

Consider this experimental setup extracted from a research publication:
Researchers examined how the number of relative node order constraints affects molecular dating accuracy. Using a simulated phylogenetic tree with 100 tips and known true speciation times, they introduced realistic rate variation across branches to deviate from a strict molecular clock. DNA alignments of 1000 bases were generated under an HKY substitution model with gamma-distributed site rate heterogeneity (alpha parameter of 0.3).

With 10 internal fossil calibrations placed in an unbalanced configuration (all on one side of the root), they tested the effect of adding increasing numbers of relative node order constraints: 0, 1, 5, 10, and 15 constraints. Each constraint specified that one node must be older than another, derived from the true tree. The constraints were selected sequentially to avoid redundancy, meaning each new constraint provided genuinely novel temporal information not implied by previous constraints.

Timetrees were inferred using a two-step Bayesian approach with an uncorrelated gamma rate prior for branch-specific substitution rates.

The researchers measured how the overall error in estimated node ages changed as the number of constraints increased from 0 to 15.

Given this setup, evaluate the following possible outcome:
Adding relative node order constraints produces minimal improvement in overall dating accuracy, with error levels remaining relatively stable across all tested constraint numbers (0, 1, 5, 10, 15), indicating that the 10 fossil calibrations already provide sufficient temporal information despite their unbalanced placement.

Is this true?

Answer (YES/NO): NO